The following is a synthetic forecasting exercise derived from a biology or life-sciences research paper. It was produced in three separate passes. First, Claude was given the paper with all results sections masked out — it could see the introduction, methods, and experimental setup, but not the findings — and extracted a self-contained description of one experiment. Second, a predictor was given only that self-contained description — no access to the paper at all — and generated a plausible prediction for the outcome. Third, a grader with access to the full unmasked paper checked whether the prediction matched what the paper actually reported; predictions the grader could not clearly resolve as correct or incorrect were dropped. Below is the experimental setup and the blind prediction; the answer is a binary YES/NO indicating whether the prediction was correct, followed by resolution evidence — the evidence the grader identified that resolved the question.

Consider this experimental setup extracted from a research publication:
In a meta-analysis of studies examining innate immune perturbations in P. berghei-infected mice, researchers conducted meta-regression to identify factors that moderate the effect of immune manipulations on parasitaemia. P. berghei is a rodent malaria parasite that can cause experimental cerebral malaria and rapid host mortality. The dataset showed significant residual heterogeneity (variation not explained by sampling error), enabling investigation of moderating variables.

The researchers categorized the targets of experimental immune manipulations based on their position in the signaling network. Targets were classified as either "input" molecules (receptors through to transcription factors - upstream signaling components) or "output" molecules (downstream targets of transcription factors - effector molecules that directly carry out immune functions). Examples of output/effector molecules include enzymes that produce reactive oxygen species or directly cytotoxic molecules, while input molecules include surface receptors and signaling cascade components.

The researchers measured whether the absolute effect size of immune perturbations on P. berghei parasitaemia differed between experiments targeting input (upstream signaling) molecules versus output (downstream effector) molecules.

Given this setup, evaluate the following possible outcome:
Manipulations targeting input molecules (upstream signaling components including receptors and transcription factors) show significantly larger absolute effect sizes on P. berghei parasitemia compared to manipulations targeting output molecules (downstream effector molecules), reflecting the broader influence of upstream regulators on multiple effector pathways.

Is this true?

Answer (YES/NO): NO